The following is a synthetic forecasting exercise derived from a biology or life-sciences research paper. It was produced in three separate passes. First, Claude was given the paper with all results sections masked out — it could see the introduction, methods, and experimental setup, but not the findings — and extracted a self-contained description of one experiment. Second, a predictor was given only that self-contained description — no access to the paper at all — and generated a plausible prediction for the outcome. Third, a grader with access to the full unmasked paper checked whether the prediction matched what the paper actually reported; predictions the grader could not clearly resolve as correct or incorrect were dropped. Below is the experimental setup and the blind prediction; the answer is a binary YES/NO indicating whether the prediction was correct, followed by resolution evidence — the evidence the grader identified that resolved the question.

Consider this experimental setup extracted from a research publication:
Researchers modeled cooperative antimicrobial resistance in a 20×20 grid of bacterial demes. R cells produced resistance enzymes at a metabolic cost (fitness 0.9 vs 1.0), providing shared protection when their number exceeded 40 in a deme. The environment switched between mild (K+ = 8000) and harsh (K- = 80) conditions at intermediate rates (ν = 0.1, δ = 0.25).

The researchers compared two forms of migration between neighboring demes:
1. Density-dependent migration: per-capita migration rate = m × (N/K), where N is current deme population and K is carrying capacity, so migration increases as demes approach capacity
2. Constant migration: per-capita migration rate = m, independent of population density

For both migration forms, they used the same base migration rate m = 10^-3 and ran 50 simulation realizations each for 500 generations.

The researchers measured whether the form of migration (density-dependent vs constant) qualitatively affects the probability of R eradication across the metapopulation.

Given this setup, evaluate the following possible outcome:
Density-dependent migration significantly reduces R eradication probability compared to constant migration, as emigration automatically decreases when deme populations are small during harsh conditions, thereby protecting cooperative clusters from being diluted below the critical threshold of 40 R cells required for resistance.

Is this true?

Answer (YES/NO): NO